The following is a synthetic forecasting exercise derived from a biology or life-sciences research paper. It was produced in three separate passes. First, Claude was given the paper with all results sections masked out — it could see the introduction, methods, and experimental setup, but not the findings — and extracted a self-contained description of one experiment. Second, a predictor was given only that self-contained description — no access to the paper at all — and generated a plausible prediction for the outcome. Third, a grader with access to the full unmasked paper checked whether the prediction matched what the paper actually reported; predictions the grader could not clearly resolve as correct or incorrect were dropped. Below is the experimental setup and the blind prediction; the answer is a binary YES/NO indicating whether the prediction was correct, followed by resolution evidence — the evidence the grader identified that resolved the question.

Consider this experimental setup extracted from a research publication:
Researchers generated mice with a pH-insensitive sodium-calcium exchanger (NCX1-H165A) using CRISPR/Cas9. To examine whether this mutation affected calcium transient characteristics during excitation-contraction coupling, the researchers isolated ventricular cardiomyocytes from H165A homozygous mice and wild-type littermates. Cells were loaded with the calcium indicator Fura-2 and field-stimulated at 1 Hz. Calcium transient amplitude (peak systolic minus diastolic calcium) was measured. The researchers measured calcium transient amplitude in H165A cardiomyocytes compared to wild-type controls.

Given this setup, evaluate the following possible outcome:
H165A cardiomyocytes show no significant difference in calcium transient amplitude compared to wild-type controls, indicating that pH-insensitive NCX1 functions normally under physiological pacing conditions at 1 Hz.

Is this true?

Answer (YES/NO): YES